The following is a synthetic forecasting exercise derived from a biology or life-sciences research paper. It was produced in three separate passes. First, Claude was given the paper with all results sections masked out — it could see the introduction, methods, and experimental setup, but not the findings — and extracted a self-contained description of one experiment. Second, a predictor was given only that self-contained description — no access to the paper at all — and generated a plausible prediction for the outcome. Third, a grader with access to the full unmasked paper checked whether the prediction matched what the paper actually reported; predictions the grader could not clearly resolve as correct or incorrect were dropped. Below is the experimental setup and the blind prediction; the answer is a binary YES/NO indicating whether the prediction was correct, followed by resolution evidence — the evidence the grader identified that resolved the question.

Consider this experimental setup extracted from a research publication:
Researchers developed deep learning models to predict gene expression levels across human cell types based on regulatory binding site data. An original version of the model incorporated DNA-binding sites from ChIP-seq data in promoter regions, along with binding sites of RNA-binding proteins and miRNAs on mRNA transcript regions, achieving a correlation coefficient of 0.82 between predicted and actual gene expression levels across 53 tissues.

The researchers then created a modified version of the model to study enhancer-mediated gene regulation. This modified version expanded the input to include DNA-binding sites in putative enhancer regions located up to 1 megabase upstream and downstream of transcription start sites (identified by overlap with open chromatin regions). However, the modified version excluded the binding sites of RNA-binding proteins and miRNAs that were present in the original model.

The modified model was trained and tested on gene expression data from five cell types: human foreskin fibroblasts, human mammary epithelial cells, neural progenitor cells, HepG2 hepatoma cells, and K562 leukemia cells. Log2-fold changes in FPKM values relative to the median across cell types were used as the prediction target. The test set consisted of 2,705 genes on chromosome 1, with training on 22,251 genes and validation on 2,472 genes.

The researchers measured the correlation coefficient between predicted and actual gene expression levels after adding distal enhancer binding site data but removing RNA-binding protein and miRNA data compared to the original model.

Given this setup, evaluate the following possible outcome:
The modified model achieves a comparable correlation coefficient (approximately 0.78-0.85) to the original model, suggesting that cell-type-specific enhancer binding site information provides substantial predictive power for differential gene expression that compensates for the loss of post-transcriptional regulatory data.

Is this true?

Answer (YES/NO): NO